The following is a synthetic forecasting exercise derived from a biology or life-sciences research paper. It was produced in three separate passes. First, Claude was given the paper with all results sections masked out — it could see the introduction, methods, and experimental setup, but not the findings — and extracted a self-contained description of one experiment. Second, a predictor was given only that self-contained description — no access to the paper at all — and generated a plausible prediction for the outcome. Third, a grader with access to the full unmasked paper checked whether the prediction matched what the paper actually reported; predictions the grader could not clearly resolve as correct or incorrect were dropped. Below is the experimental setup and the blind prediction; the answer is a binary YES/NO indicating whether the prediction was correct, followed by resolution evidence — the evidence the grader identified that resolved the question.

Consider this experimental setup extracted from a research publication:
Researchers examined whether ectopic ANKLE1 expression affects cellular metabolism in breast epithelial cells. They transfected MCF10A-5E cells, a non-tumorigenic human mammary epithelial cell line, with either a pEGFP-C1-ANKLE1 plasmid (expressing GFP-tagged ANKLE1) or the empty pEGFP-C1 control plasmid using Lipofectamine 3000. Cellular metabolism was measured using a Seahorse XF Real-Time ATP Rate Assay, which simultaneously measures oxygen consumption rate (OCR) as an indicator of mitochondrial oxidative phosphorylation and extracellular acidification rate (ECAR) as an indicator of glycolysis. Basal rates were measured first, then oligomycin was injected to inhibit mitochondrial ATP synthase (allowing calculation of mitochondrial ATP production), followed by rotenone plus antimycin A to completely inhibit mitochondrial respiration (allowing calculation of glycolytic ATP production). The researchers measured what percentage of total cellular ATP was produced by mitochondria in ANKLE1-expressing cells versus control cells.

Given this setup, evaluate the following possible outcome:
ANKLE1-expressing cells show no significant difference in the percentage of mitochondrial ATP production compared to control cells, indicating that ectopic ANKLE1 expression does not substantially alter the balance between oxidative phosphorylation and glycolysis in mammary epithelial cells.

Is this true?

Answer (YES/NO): NO